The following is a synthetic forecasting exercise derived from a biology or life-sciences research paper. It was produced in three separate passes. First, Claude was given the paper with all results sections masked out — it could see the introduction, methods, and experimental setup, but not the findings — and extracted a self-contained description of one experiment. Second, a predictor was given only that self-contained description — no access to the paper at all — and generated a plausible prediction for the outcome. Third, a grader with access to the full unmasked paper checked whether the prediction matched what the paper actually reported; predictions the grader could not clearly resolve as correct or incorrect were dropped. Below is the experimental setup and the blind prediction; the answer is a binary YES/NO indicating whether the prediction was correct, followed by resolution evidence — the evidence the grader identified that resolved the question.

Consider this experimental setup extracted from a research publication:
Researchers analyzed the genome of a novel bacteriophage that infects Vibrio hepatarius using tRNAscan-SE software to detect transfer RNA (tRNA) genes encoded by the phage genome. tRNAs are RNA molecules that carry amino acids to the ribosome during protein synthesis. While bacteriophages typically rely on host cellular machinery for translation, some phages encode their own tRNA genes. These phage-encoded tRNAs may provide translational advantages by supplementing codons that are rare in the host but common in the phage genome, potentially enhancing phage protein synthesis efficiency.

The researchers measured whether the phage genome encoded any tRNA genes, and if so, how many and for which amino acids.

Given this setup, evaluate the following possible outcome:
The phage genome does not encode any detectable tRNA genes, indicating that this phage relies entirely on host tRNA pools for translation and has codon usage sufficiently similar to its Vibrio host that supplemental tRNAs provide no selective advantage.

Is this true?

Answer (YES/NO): YES